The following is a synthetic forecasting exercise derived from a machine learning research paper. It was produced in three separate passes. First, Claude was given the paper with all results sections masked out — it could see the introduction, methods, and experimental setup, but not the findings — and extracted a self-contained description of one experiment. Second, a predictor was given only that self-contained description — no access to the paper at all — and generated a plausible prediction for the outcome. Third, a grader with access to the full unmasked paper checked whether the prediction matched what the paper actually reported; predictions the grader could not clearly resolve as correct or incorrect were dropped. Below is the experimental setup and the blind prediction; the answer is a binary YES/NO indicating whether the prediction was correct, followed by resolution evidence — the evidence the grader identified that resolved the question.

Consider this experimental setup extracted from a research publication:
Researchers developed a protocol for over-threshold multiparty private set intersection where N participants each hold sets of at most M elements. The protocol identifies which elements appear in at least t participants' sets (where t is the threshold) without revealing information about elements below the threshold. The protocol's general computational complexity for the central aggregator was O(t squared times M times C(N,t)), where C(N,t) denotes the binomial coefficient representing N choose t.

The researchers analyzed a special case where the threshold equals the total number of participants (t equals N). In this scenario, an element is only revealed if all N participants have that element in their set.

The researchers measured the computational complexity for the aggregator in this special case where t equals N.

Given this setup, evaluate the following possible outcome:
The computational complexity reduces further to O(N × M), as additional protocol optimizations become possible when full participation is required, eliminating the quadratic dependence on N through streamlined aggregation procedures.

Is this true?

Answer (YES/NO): NO